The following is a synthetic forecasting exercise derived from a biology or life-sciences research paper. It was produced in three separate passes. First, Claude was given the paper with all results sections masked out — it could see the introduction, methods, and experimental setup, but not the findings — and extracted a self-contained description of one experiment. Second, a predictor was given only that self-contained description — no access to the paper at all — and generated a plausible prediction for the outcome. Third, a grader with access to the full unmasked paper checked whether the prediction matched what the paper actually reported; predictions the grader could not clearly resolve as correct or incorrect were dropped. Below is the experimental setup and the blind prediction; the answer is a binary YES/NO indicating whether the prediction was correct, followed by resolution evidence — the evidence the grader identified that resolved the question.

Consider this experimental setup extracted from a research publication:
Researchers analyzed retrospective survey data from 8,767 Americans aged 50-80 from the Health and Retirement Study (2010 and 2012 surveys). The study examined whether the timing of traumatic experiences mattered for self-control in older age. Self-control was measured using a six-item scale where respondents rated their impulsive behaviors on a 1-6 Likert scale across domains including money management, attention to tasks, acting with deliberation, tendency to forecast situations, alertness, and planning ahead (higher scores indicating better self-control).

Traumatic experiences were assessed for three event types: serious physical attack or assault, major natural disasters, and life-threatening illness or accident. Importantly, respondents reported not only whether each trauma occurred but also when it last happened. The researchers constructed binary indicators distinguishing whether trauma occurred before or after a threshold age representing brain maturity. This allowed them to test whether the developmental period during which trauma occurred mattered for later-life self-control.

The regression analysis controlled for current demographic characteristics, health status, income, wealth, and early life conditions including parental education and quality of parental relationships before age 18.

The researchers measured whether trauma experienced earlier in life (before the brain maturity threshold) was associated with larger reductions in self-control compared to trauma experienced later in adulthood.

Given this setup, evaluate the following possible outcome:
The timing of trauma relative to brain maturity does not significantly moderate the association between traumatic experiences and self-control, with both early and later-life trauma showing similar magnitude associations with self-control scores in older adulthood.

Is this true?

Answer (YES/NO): YES